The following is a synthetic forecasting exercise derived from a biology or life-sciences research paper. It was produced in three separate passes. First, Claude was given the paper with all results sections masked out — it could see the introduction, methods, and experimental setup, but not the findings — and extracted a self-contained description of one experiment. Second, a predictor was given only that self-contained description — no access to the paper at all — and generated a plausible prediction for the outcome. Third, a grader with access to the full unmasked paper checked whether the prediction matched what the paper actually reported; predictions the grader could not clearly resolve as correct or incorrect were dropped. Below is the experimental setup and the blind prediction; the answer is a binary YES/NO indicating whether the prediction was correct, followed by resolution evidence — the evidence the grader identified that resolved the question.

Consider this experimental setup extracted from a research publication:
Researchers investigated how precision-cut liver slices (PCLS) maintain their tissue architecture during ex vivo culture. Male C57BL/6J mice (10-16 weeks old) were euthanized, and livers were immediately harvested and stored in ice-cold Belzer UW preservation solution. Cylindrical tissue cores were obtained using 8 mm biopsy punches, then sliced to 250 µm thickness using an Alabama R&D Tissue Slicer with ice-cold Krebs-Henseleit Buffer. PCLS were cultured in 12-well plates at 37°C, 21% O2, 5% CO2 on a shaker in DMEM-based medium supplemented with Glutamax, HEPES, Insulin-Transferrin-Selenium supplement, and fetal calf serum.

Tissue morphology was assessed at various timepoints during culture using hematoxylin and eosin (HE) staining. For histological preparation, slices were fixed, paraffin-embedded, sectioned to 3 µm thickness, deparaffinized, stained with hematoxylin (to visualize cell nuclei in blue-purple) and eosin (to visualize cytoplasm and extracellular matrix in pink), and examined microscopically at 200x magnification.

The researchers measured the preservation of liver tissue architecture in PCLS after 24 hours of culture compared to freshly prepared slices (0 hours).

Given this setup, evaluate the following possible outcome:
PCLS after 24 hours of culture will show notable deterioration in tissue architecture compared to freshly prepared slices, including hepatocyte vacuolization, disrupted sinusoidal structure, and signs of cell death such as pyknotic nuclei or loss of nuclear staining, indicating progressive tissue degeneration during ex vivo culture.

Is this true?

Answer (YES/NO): NO